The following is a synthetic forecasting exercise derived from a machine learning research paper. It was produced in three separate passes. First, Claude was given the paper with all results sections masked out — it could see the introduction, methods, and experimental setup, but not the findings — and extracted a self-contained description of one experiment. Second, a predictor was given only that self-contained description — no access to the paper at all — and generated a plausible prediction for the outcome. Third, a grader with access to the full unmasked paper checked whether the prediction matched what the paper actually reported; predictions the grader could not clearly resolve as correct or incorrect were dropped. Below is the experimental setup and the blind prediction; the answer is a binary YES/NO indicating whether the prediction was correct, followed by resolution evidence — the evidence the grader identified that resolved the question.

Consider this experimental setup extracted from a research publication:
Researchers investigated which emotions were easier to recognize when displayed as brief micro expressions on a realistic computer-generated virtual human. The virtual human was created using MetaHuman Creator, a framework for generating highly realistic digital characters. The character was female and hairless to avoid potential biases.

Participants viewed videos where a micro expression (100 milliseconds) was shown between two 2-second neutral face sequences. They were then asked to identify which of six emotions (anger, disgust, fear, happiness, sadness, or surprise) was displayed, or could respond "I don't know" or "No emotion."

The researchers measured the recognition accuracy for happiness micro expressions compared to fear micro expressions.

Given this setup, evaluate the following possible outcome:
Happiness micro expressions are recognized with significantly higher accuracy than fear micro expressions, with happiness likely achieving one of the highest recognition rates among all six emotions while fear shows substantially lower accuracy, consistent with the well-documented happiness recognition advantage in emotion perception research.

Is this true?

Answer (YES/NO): YES